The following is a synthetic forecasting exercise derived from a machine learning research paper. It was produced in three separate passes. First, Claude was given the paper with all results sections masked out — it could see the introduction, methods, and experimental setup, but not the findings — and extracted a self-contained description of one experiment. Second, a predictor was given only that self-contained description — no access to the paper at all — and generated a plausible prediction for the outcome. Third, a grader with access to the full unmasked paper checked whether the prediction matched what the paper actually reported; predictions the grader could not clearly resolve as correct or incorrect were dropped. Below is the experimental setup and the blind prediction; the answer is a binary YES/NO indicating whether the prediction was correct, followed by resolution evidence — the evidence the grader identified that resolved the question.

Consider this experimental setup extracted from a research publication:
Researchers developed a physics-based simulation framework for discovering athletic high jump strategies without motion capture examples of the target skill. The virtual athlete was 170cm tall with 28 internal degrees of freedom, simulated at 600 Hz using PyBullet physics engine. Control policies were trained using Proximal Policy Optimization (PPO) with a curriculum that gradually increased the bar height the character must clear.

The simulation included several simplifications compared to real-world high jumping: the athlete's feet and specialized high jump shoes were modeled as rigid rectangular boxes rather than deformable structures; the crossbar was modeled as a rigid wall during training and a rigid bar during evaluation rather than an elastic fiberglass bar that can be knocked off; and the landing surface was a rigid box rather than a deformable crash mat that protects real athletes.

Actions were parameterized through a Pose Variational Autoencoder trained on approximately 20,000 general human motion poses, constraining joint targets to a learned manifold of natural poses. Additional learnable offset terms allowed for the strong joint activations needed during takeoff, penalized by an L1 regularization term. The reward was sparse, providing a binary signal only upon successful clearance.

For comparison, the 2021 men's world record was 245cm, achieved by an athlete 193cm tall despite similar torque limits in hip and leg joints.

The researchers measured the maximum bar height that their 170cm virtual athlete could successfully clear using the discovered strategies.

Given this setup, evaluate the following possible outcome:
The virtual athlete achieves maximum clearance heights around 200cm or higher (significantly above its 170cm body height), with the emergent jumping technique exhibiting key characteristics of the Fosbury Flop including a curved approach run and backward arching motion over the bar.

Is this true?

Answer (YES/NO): YES